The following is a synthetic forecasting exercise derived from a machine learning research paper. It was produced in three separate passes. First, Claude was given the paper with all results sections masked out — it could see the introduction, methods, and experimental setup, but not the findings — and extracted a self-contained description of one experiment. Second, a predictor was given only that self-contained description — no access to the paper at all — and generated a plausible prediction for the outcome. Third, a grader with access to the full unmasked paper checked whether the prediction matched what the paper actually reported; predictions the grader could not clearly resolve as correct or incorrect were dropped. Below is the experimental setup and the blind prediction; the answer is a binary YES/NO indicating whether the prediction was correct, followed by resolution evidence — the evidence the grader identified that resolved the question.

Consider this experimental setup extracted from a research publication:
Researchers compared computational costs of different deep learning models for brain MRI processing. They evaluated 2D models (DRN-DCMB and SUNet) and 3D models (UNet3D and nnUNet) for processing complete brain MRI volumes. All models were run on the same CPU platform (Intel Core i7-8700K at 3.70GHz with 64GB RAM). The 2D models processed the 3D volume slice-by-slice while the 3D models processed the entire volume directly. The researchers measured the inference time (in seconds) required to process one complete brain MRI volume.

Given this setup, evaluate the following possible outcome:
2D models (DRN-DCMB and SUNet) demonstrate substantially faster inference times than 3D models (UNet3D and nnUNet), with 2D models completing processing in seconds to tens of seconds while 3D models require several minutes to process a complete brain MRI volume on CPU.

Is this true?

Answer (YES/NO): NO